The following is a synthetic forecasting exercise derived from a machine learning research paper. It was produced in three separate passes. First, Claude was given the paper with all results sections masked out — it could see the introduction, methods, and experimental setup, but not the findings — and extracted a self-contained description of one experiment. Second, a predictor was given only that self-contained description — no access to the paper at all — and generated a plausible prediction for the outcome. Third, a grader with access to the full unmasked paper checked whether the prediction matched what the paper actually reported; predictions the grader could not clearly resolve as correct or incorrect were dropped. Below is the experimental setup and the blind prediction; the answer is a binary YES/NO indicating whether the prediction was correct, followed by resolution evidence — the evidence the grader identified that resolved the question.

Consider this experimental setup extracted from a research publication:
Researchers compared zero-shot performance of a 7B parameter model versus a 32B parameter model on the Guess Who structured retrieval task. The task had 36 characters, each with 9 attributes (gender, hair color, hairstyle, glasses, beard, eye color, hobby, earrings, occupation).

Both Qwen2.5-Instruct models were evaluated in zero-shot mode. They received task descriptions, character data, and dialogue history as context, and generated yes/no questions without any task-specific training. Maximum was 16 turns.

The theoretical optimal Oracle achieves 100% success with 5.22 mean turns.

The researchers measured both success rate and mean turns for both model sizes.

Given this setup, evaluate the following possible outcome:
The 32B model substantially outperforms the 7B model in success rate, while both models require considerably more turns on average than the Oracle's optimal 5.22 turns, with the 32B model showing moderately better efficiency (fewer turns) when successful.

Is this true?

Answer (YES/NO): NO